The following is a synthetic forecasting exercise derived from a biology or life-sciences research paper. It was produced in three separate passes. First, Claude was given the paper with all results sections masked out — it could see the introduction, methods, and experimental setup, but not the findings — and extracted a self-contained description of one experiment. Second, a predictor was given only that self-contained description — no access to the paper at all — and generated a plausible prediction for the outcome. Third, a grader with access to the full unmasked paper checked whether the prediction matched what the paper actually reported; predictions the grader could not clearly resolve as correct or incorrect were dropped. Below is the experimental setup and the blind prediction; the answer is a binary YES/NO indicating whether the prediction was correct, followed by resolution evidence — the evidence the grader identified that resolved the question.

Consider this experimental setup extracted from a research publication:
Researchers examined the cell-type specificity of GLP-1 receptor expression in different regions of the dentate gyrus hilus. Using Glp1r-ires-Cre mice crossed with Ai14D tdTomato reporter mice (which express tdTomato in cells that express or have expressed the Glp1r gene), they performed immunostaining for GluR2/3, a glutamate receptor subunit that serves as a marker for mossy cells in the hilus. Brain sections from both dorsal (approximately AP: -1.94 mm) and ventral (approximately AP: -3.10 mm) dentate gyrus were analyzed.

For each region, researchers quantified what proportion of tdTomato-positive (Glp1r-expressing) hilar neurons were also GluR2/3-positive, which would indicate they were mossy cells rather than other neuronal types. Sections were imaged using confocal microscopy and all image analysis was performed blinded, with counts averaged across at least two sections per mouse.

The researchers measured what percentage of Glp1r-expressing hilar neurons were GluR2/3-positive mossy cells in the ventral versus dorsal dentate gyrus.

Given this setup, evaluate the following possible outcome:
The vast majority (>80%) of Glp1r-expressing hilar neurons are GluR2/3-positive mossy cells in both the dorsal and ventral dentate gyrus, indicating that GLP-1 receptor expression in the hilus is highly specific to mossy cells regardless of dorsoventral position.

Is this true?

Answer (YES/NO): NO